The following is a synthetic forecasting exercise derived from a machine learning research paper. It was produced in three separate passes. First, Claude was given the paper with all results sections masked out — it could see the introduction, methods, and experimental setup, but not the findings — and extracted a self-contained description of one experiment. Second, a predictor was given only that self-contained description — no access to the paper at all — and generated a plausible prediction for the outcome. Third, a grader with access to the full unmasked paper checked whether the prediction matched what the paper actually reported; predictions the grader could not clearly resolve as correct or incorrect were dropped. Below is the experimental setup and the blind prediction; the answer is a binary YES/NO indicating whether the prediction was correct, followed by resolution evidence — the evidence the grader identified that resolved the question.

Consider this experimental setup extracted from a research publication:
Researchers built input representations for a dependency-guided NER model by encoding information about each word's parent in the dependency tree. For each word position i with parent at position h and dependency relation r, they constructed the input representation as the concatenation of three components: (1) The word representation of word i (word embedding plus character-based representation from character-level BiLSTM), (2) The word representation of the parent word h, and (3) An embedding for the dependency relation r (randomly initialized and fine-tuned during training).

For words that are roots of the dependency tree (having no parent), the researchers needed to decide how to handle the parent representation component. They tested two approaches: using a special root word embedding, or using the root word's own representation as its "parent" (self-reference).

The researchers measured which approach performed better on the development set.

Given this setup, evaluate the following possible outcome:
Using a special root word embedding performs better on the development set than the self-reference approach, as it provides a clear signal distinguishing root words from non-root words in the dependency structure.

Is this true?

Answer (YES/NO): NO